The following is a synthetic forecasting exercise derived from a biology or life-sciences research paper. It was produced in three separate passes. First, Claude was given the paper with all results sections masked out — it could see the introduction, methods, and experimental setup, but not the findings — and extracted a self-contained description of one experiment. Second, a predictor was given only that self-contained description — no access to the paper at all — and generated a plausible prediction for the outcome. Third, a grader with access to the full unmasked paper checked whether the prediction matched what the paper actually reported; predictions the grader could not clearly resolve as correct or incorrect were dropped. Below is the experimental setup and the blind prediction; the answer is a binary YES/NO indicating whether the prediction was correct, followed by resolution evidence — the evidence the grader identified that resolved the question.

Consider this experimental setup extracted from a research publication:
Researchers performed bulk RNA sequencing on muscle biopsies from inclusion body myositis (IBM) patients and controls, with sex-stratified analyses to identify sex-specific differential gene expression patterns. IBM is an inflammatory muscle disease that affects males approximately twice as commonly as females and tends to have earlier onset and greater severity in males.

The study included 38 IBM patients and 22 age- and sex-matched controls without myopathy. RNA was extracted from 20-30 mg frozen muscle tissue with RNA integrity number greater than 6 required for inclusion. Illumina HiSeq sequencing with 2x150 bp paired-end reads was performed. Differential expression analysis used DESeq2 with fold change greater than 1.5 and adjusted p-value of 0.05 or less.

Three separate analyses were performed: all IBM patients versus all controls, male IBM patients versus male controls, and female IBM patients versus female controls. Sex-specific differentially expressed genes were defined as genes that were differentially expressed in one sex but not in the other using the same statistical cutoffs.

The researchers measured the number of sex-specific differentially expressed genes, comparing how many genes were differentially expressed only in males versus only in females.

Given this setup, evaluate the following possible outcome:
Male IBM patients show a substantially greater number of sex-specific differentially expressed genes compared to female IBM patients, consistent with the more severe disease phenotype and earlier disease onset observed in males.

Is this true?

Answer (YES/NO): YES